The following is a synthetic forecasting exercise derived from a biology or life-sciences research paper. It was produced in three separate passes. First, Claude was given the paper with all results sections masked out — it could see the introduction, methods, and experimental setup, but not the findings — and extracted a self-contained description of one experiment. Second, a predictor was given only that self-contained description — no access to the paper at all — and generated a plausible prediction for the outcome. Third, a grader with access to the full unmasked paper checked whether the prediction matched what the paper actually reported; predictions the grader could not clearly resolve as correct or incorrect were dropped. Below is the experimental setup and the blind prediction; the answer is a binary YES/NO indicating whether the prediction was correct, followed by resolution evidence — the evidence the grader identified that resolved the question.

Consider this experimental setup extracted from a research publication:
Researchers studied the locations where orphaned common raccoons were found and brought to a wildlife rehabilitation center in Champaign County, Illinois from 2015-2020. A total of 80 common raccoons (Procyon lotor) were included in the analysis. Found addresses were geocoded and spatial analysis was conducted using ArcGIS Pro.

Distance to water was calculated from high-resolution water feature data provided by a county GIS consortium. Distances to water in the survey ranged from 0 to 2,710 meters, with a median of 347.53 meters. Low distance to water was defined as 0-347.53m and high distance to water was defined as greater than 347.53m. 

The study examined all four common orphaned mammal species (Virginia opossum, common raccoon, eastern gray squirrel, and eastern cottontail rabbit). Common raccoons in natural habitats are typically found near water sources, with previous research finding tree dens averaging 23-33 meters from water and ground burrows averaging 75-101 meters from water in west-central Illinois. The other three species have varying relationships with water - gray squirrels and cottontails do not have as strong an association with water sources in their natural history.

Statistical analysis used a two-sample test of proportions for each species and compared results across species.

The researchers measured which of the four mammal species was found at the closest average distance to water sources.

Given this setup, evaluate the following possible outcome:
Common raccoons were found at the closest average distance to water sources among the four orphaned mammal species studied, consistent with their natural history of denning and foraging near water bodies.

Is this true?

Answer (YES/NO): YES